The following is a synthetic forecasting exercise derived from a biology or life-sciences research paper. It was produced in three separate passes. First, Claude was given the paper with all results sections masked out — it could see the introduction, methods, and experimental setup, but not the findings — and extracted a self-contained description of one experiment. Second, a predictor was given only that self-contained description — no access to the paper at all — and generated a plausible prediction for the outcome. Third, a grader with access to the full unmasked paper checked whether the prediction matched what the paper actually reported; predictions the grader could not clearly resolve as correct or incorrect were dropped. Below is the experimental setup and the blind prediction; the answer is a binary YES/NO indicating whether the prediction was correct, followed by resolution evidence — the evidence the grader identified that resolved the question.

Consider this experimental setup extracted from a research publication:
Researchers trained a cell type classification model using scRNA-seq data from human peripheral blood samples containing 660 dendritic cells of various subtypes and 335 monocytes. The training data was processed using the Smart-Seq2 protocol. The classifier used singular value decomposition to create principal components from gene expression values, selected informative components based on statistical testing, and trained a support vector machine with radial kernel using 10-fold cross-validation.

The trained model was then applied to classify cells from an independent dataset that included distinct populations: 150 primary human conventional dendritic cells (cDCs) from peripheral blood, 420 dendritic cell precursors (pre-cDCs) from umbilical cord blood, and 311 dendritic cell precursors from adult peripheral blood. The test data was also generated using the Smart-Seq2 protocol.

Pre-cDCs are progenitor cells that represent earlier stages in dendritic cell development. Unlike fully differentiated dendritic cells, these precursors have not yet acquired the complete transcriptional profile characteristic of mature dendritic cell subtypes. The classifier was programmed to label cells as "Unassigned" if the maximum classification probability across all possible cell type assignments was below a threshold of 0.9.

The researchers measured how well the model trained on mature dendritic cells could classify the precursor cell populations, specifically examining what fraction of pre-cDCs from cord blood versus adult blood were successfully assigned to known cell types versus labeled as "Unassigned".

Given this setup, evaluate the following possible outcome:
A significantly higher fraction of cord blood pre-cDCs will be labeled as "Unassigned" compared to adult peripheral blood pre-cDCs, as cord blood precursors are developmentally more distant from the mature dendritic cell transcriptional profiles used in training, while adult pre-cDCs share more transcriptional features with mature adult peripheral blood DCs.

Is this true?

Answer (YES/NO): YES